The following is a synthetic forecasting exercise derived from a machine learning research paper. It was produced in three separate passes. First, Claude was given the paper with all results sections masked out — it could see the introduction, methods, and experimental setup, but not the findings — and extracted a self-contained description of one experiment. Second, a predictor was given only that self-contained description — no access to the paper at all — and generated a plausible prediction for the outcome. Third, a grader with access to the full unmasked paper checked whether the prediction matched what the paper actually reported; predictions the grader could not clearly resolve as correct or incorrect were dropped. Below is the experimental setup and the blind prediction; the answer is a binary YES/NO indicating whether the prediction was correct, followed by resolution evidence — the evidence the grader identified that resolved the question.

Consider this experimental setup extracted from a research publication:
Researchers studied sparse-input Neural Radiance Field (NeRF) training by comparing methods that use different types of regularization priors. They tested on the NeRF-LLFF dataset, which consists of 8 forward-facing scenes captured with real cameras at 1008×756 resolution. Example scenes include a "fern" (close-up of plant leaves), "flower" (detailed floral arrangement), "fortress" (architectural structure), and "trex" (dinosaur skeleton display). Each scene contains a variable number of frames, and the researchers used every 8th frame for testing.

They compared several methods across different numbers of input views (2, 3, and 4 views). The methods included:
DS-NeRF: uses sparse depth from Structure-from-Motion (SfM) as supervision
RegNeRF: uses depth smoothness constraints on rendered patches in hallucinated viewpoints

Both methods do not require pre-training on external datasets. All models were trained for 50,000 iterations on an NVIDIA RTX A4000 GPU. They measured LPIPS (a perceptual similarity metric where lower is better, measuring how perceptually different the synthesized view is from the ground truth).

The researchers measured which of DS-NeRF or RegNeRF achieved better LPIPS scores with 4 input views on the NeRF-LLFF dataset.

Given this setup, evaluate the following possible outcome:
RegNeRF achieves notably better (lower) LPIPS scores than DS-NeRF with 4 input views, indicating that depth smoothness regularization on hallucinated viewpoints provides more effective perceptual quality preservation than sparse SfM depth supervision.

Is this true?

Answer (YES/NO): YES